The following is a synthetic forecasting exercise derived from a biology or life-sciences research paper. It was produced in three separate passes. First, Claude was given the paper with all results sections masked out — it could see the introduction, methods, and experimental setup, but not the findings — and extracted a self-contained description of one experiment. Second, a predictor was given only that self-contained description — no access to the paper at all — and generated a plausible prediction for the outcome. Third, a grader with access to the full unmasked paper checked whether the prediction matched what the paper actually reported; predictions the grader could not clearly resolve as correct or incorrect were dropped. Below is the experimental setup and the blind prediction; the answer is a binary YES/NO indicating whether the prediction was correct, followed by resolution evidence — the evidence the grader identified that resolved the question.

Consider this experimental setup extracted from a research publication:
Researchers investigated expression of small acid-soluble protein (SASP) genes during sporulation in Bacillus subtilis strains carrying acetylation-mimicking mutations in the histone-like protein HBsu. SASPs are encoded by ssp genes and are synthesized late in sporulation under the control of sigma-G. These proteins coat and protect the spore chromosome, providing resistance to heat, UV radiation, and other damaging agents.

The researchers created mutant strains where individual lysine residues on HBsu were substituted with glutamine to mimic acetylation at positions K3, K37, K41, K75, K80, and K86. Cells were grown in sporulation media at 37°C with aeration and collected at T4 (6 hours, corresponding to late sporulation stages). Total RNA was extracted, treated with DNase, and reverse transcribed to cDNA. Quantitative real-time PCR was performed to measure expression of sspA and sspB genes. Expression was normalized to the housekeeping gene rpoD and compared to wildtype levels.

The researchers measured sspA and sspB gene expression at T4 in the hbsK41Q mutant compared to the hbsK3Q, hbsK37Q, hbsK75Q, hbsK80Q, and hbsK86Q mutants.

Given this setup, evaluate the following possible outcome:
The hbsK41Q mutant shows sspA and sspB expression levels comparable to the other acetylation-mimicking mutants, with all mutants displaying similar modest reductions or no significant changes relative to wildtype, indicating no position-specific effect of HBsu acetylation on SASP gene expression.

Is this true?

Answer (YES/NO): NO